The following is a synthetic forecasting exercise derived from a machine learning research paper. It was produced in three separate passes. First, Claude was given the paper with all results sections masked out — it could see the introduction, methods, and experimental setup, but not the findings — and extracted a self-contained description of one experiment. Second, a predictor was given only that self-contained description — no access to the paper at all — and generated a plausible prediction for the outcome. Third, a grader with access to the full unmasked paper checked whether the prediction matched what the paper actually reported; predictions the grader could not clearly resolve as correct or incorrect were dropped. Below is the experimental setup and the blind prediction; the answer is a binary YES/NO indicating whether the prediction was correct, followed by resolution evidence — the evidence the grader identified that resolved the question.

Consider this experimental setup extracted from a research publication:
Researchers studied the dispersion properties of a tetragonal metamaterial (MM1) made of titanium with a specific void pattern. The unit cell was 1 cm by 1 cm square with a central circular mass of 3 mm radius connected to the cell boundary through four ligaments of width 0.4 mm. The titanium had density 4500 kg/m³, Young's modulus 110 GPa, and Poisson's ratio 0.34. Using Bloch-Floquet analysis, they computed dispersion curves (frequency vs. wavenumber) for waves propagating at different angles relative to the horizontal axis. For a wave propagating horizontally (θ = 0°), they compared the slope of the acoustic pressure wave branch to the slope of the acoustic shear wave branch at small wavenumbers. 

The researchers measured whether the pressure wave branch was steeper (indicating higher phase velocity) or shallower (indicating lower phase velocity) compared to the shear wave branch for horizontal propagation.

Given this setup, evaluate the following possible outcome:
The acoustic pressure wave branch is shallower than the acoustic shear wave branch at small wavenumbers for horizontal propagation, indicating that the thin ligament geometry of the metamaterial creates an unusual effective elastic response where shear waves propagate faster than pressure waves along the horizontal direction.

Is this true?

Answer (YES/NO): NO